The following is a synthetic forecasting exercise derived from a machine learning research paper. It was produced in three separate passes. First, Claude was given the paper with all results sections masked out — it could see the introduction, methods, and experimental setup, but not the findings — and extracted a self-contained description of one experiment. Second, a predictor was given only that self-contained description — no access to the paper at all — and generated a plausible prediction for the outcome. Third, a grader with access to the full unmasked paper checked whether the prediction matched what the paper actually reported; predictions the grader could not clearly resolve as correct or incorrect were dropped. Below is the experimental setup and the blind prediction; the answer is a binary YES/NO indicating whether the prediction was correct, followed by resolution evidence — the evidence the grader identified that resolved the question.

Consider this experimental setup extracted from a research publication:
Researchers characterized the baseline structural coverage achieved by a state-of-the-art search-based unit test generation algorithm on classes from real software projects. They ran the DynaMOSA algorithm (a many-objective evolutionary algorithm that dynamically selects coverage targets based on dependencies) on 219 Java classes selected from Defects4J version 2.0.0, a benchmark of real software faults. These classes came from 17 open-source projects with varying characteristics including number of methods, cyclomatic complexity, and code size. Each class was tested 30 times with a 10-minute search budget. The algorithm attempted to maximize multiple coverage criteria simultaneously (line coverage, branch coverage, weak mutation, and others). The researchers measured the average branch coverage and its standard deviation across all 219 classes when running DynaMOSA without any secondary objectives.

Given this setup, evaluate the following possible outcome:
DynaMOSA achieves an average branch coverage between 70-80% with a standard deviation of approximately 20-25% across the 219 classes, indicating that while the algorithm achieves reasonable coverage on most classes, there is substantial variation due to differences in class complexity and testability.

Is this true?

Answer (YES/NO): NO